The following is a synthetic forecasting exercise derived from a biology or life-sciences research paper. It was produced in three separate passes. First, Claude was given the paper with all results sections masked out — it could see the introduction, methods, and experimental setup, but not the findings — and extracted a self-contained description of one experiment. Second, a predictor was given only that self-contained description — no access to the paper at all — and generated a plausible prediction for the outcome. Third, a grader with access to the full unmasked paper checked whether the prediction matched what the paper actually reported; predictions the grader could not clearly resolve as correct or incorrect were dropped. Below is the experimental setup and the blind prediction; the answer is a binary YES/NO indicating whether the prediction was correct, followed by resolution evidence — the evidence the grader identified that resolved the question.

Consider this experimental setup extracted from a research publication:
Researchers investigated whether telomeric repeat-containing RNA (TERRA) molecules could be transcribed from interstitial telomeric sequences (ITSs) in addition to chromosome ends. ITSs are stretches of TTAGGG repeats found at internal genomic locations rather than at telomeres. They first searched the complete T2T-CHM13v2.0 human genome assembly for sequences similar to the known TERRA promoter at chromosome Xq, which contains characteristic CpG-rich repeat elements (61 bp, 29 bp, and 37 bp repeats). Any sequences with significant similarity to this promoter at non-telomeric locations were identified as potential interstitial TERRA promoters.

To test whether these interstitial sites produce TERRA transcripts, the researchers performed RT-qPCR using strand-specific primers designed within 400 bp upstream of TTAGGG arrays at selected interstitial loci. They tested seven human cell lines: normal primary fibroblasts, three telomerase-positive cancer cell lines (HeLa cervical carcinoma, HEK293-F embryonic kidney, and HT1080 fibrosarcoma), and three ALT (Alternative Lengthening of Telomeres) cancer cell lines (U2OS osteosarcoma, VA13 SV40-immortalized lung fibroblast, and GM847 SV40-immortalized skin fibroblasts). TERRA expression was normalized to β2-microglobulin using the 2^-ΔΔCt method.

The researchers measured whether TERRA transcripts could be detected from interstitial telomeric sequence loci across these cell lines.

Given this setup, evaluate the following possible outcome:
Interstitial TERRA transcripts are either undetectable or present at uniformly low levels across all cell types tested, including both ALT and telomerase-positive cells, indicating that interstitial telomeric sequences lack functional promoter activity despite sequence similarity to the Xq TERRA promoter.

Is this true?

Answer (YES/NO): NO